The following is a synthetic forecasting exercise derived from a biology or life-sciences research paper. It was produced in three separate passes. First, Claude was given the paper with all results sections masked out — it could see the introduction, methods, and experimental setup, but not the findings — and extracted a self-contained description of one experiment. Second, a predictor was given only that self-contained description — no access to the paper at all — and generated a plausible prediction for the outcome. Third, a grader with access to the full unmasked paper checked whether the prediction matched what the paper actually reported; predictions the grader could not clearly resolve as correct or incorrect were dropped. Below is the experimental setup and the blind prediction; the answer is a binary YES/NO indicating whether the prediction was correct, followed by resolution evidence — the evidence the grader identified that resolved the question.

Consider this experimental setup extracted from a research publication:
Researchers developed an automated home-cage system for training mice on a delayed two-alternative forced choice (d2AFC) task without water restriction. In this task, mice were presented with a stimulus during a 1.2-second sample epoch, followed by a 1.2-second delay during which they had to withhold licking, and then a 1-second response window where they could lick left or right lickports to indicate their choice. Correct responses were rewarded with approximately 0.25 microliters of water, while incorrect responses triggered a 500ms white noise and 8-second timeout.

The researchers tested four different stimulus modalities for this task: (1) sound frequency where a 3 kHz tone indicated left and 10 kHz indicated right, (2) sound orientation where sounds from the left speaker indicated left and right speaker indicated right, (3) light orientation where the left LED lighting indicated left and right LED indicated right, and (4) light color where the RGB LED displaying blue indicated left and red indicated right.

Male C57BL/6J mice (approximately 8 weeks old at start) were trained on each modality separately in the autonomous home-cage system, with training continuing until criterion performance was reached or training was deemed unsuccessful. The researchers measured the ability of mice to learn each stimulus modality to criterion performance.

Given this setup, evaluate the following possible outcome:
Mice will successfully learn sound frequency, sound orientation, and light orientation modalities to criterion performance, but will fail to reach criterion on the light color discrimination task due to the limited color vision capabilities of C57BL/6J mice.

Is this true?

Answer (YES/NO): NO